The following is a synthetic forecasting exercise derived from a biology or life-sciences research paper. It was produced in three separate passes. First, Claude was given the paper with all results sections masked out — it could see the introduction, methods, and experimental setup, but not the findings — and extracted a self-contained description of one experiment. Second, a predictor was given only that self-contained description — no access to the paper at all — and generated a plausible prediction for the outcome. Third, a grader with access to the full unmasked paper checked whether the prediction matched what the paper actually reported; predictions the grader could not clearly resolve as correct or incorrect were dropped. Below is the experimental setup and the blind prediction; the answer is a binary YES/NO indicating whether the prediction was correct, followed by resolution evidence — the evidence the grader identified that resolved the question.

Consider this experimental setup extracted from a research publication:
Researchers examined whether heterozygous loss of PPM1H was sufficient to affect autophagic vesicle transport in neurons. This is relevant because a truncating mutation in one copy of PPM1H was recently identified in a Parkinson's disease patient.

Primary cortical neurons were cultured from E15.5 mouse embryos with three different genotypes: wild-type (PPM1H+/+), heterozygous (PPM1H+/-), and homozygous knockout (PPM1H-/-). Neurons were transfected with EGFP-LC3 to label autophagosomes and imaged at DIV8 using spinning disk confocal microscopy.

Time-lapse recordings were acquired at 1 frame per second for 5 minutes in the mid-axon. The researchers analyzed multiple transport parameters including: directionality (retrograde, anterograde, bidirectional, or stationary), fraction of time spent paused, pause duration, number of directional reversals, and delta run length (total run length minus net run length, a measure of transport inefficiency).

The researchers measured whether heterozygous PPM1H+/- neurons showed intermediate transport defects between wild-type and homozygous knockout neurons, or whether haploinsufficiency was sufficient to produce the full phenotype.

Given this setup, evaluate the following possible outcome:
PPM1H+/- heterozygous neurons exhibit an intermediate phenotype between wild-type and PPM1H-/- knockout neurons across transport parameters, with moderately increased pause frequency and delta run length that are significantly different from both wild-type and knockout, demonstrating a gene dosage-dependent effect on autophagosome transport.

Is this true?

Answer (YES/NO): YES